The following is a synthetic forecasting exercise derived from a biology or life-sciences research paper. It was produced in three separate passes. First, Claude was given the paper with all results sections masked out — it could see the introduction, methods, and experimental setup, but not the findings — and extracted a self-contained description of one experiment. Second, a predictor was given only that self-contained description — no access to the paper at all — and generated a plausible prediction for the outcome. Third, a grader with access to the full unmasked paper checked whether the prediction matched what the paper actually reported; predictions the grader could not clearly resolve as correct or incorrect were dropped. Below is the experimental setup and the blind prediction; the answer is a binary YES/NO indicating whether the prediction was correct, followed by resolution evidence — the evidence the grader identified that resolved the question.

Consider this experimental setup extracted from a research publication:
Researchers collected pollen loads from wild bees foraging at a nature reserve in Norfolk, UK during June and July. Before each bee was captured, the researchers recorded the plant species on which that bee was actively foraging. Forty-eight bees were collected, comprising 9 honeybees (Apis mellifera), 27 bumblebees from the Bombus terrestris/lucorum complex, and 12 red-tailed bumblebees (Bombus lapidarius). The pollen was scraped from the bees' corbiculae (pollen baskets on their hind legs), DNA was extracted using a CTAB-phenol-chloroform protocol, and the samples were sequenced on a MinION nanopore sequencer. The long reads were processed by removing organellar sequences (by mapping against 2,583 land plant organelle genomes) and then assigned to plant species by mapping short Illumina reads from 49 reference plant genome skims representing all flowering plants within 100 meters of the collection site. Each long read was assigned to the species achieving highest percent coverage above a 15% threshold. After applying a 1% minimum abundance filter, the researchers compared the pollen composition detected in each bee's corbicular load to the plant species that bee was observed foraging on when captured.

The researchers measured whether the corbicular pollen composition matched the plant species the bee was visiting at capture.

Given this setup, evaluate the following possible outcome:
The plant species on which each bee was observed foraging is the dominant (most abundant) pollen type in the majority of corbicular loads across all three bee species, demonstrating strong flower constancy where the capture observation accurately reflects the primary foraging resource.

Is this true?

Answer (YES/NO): NO